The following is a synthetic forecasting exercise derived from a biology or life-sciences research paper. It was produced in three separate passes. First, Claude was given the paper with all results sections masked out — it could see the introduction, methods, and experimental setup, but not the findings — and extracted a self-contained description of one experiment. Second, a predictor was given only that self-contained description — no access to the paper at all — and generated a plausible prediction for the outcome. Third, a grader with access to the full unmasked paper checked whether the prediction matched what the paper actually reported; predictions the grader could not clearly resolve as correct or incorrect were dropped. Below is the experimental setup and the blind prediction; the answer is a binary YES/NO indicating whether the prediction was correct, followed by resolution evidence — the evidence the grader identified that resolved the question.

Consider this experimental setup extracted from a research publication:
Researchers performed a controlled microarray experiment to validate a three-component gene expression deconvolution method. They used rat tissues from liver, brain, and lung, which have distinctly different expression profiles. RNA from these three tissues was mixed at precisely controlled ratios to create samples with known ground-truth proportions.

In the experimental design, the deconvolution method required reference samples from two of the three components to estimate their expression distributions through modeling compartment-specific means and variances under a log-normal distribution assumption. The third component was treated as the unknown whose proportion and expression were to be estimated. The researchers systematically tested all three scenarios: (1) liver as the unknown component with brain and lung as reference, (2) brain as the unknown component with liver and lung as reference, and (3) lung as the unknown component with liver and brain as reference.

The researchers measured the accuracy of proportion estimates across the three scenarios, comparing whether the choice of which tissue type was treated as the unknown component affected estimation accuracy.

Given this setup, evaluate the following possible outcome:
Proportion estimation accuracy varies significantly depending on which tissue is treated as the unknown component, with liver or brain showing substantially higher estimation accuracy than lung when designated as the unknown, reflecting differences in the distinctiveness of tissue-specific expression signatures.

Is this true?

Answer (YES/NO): NO